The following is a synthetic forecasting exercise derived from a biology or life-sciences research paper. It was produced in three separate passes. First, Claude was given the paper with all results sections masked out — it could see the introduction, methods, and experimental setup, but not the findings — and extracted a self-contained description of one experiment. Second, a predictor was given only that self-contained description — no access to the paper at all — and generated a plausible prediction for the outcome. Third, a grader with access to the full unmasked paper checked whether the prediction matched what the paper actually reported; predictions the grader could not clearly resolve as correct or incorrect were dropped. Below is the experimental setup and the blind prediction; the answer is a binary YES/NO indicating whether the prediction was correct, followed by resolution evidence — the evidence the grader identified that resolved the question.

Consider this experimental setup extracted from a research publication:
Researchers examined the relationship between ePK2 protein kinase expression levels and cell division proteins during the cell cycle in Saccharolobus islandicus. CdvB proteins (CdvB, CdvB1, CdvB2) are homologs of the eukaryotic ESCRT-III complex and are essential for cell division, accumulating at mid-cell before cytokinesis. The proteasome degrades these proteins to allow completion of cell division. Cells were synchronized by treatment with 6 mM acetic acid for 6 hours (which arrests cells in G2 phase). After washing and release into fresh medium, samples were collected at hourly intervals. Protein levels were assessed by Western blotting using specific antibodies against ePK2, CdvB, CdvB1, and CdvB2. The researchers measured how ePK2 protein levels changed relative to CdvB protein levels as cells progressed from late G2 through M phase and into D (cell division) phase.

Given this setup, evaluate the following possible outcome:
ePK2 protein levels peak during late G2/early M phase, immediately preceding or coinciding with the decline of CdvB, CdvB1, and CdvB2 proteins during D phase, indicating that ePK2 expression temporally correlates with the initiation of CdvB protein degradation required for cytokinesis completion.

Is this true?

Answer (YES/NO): YES